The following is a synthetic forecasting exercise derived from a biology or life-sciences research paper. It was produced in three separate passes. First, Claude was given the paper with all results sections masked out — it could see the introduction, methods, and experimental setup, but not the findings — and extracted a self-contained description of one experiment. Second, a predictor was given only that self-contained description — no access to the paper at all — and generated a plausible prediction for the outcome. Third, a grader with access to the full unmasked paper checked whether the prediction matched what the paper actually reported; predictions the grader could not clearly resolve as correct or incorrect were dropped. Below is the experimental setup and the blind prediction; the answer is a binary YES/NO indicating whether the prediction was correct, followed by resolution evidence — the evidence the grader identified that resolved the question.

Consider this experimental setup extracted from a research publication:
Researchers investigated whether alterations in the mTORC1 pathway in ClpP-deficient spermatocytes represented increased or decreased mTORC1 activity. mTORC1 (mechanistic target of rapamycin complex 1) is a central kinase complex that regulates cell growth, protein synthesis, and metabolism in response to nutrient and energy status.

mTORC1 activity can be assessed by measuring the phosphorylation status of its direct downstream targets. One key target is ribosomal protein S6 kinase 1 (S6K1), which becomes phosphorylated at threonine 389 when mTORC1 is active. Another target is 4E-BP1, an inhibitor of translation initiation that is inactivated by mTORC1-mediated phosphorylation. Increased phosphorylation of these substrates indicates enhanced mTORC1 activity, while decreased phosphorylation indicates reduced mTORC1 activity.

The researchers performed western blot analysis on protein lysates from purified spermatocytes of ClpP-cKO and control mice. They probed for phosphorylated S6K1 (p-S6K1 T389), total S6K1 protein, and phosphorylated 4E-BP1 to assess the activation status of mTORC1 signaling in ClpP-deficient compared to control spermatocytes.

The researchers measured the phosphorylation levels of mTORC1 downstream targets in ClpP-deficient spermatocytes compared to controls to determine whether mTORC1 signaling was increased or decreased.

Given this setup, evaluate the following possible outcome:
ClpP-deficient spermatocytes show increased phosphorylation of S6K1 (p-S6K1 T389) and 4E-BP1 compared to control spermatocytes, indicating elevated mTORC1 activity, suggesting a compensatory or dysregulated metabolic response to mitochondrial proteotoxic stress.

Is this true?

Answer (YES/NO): YES